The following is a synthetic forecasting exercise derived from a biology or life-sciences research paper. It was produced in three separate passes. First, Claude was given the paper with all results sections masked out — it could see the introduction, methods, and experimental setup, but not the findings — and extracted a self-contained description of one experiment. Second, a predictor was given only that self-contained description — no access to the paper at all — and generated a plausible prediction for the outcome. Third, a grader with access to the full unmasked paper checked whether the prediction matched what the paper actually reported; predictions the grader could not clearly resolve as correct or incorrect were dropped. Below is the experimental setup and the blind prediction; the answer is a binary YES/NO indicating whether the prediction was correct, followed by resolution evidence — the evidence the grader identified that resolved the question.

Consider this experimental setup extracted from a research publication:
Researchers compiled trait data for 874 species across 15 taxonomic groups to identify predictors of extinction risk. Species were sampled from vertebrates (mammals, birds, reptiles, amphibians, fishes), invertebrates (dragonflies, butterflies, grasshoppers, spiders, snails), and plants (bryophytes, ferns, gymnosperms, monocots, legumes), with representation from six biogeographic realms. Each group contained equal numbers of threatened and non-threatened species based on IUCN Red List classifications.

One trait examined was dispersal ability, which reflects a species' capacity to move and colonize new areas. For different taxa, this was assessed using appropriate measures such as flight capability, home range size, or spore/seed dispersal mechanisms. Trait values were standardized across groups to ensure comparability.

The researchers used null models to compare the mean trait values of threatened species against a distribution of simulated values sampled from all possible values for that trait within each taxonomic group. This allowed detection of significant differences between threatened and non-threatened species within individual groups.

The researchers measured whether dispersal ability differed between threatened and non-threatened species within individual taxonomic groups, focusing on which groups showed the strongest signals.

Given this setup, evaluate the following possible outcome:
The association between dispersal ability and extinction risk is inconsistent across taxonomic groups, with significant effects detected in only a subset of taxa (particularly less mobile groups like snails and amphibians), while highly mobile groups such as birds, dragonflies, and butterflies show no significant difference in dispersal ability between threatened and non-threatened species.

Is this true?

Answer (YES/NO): NO